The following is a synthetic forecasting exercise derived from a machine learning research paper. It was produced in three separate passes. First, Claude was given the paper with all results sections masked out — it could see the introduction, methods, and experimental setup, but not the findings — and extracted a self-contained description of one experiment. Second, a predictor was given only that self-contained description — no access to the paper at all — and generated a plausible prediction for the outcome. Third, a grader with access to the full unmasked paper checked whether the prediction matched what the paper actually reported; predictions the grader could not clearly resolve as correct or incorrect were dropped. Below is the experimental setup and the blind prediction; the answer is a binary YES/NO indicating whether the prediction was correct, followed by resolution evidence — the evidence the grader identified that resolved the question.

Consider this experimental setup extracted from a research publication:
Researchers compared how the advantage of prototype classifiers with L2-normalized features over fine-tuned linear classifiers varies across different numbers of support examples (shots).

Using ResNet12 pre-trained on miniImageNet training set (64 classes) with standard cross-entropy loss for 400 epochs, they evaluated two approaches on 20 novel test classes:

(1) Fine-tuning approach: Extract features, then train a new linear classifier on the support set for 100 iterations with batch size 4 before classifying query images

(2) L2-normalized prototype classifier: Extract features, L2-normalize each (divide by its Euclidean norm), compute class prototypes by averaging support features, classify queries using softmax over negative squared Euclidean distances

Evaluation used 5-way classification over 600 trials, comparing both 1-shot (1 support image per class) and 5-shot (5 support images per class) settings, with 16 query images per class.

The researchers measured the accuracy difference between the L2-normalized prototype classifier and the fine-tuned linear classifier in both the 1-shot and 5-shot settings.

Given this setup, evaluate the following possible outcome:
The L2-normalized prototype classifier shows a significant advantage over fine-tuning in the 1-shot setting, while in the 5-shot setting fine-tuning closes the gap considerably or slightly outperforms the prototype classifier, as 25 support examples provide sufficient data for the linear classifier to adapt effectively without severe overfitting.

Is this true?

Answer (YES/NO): YES